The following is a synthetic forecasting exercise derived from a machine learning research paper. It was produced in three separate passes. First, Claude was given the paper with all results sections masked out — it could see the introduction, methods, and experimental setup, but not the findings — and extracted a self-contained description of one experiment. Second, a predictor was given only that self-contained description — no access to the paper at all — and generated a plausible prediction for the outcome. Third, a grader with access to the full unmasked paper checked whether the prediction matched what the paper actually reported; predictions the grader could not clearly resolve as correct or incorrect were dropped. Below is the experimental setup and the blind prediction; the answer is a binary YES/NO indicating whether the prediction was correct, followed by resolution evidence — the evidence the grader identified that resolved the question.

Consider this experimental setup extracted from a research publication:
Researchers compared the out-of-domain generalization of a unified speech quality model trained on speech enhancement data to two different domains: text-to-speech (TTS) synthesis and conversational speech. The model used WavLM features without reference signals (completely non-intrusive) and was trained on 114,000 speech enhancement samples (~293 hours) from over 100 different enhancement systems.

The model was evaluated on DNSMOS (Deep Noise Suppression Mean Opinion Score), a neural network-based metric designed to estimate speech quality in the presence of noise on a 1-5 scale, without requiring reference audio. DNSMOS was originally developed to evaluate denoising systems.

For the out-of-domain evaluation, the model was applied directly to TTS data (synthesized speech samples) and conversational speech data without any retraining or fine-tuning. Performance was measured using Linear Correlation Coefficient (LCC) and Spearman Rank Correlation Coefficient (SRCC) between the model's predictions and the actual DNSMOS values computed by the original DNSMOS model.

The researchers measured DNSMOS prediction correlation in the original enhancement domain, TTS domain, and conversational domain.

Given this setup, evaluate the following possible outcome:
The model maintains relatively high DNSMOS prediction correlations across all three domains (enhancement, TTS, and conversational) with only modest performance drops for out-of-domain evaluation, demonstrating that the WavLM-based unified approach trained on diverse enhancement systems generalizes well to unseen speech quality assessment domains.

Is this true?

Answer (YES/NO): NO